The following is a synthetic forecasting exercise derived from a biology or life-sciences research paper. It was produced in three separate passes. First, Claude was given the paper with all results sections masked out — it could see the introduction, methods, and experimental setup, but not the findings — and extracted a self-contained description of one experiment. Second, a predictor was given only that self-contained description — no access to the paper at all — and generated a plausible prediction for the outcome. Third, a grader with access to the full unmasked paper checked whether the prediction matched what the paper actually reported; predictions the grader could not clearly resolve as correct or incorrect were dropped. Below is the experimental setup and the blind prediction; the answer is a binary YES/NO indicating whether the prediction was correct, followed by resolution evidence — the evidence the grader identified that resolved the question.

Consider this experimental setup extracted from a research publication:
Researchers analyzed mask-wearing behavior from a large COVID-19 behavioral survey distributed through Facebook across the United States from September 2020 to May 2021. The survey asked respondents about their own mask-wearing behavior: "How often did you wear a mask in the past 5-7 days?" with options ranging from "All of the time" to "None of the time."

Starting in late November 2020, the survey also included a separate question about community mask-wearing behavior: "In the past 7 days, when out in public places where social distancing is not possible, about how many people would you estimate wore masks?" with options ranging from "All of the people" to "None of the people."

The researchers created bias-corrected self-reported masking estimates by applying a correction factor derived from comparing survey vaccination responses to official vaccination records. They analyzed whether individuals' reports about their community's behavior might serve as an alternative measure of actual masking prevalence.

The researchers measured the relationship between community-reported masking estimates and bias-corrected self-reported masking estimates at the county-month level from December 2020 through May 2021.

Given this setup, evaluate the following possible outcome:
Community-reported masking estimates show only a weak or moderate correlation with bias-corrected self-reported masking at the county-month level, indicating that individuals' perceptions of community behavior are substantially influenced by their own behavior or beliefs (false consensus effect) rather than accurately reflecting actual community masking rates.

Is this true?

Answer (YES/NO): NO